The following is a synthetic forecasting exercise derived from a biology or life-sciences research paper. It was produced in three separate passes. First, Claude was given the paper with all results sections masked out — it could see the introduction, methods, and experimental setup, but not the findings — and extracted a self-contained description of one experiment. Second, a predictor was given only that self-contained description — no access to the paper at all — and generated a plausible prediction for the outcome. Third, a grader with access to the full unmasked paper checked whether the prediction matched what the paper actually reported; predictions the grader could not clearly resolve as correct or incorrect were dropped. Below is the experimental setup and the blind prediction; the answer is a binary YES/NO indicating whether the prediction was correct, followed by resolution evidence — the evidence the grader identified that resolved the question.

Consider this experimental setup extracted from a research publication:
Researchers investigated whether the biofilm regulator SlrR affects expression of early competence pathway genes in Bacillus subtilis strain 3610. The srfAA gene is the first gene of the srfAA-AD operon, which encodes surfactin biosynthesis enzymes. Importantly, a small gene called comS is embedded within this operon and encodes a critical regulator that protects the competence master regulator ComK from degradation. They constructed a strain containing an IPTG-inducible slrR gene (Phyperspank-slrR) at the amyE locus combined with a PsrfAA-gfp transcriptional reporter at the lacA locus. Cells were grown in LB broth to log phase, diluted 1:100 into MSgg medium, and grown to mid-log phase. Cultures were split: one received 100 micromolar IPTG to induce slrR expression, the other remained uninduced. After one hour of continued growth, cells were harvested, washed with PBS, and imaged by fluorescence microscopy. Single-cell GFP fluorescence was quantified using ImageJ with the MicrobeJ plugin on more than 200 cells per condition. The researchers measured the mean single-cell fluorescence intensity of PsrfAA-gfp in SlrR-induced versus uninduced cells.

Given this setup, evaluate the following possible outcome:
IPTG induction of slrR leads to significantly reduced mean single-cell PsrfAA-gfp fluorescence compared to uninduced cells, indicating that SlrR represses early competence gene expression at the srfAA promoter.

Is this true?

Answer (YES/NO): YES